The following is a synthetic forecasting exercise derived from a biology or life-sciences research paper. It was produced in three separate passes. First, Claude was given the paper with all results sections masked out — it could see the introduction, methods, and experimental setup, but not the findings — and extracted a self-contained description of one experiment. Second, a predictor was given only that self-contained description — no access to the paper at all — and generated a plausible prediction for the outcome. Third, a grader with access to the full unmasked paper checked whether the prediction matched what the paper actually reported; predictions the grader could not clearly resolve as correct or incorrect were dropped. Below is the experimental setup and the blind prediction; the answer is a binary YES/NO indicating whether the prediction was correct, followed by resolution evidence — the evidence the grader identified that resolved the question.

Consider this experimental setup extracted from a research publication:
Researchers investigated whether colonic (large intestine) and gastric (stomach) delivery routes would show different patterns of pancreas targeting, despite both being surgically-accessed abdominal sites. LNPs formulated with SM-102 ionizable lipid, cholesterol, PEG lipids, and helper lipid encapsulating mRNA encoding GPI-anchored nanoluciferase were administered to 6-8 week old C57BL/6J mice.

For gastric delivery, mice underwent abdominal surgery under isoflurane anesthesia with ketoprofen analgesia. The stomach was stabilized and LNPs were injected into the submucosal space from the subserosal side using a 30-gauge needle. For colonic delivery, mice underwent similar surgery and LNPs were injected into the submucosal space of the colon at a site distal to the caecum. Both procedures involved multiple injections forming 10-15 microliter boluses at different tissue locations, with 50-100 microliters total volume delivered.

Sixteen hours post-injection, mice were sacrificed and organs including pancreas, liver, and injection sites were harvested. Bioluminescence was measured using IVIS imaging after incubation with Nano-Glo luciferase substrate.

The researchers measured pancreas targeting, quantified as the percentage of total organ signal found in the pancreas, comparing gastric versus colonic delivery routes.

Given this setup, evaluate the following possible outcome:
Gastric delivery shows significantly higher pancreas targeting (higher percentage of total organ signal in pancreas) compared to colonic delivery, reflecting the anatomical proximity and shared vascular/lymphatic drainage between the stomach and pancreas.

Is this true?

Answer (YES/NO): YES